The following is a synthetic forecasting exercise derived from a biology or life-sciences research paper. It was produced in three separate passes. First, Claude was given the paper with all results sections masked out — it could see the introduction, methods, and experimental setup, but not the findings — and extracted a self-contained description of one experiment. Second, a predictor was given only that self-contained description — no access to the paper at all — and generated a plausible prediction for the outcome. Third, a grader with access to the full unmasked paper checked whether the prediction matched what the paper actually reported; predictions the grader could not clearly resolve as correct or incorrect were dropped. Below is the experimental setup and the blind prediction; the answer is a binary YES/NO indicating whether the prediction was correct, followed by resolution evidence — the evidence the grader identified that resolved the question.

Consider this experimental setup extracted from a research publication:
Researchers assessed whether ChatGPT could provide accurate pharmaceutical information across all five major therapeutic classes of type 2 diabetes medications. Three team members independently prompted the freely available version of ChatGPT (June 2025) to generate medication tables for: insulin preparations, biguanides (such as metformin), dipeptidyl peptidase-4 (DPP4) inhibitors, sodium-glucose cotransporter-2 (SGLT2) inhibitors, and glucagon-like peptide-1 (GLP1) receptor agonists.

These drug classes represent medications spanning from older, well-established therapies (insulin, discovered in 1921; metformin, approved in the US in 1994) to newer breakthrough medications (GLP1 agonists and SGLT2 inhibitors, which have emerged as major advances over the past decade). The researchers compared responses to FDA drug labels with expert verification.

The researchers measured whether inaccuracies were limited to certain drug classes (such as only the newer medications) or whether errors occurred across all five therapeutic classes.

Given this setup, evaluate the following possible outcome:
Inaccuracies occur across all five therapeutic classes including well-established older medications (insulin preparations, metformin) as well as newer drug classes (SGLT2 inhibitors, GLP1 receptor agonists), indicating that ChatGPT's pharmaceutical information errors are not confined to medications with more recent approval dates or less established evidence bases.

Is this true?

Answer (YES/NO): YES